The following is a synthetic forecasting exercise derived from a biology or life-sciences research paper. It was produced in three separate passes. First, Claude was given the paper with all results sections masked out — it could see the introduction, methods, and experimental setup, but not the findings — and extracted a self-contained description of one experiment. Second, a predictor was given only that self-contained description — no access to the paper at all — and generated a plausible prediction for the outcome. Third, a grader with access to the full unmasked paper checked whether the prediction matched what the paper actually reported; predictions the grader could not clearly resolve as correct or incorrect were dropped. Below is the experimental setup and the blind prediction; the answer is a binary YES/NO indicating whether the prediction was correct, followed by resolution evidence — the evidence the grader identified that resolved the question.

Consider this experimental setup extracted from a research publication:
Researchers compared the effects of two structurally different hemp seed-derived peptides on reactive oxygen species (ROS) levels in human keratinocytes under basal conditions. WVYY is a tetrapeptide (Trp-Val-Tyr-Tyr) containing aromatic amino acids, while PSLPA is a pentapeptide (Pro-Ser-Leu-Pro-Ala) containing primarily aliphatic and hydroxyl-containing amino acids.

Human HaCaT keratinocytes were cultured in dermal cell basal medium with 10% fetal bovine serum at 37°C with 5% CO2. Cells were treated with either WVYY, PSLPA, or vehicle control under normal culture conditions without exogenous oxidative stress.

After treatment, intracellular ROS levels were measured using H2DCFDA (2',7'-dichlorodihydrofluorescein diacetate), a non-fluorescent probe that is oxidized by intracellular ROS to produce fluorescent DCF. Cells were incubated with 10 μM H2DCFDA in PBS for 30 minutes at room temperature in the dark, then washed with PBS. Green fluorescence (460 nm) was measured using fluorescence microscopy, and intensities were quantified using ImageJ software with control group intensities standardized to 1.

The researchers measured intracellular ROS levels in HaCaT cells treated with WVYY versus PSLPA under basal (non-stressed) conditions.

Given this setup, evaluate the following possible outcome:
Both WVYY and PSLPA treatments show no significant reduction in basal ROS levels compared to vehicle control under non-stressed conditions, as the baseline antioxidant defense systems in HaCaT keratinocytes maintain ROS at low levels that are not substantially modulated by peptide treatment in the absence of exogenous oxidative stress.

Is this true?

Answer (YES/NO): NO